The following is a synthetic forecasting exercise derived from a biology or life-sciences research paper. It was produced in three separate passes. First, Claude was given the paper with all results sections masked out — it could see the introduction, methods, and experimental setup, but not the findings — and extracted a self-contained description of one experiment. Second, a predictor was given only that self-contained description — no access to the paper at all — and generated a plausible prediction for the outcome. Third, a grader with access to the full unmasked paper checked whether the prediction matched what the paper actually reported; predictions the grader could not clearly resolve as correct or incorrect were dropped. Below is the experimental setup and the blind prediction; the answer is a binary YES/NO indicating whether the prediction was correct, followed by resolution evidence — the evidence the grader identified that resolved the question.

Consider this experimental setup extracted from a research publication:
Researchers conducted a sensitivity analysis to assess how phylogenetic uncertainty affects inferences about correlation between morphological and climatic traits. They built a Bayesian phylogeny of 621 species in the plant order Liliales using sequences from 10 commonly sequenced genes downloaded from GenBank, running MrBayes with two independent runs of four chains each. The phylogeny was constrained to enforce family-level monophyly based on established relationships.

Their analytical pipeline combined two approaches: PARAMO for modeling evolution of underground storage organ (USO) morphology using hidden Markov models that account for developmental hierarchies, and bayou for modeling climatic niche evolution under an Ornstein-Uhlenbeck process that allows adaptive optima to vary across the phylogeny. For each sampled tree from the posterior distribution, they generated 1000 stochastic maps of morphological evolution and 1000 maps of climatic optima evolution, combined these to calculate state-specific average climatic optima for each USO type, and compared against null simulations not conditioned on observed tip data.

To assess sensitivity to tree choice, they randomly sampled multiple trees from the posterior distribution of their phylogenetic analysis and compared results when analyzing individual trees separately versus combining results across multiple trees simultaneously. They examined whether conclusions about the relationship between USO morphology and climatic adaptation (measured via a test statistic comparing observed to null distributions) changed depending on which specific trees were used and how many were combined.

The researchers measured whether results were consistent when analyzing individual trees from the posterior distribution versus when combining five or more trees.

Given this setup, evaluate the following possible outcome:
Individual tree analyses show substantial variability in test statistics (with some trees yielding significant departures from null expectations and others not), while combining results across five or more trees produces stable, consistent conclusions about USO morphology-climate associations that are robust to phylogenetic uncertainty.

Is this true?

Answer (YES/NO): YES